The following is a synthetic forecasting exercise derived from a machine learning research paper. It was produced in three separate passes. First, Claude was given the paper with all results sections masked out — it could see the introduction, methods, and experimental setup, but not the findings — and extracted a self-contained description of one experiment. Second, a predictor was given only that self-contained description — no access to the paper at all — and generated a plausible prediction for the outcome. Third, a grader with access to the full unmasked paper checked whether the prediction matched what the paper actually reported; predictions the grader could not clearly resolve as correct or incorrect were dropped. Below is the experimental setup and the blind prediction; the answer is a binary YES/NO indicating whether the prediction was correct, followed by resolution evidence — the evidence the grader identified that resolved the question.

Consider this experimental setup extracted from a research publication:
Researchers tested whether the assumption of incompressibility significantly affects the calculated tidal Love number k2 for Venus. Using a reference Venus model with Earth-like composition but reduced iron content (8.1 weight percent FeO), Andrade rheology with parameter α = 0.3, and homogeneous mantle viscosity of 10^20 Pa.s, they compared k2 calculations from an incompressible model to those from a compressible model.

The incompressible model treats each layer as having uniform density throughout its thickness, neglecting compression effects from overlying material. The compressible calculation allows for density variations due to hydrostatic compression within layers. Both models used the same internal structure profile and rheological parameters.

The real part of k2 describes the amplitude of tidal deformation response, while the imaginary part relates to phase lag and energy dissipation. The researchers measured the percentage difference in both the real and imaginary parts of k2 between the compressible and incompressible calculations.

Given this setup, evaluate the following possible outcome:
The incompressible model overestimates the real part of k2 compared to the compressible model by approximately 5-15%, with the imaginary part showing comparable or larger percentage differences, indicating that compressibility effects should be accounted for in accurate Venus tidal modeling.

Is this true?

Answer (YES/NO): NO